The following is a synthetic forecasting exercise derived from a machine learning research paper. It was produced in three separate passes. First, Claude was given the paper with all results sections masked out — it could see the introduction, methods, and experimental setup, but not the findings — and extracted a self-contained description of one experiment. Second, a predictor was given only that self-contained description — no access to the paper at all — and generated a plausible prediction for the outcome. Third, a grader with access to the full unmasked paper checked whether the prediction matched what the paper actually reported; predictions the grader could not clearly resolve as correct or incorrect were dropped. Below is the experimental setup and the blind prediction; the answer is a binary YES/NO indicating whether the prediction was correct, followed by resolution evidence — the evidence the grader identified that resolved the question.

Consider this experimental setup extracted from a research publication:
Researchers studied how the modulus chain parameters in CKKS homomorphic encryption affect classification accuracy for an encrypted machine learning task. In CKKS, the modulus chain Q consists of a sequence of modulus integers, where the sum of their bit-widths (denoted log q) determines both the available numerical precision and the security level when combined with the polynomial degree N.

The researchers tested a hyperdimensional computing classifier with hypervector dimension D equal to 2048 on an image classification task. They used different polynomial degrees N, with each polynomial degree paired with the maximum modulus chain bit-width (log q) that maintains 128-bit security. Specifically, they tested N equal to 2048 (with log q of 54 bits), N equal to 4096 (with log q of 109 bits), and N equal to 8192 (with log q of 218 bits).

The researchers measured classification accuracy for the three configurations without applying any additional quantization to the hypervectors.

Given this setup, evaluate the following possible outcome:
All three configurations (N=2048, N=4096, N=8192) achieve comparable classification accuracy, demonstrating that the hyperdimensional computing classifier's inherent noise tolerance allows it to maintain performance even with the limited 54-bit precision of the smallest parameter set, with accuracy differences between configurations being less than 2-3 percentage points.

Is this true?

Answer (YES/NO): NO